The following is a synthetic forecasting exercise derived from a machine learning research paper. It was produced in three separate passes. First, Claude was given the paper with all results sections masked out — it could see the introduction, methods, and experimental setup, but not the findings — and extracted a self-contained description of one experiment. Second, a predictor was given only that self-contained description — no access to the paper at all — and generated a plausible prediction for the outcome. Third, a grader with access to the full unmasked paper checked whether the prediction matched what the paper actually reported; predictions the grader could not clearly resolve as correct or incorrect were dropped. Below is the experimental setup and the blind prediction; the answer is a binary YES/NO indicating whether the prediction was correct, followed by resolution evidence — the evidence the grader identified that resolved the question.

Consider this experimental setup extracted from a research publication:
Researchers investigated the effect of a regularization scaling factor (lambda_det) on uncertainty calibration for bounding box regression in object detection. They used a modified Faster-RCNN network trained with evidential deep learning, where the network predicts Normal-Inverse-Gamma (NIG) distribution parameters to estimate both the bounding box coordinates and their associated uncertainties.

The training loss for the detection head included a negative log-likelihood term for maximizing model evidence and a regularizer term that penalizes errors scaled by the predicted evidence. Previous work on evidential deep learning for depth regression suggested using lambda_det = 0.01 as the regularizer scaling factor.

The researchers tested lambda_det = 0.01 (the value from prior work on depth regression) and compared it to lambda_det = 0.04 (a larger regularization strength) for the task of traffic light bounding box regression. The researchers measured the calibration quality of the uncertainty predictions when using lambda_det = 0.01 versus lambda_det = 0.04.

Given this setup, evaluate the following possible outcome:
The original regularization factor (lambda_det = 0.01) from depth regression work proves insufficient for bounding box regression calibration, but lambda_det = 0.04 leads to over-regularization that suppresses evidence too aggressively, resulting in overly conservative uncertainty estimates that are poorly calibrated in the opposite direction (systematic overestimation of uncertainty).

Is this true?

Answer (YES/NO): NO